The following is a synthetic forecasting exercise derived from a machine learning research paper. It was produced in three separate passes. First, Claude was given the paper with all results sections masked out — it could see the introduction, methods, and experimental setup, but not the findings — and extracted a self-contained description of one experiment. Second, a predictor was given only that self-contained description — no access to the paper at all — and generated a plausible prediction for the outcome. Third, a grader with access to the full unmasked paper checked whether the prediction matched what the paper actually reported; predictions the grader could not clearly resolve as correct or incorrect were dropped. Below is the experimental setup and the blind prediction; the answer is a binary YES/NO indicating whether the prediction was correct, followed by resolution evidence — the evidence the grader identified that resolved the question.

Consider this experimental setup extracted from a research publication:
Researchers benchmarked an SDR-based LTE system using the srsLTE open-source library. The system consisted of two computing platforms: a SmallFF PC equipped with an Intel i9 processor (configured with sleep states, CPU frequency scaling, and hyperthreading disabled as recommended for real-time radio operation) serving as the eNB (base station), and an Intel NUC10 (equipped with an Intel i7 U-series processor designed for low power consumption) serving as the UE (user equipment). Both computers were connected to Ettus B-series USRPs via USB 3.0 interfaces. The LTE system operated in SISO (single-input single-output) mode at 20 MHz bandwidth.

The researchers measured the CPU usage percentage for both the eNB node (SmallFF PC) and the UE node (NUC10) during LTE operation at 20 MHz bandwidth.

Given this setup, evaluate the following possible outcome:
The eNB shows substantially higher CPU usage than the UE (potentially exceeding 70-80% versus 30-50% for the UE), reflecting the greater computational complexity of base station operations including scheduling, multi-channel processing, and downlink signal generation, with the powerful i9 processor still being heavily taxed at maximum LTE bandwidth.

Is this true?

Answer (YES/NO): NO